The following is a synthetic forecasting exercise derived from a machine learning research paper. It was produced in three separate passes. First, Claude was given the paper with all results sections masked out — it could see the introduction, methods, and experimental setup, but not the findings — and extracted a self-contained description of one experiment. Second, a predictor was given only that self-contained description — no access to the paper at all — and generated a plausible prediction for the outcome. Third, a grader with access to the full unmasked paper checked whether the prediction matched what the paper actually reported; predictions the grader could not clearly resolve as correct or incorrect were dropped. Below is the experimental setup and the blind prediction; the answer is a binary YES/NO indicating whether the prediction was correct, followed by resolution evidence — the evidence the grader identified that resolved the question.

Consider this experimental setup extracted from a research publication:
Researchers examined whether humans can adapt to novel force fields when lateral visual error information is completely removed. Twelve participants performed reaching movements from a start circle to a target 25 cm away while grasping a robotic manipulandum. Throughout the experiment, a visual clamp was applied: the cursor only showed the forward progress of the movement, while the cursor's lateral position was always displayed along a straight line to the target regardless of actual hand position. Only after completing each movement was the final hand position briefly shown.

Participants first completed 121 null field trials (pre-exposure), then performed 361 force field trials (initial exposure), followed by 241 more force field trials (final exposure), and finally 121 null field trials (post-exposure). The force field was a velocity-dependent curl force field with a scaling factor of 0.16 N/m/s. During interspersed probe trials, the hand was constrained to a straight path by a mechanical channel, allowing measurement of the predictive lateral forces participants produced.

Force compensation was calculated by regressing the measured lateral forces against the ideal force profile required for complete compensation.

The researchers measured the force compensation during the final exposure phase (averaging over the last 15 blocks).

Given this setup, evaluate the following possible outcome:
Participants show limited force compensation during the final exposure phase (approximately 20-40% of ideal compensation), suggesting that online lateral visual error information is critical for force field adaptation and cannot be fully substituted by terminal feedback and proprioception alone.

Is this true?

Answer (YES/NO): NO